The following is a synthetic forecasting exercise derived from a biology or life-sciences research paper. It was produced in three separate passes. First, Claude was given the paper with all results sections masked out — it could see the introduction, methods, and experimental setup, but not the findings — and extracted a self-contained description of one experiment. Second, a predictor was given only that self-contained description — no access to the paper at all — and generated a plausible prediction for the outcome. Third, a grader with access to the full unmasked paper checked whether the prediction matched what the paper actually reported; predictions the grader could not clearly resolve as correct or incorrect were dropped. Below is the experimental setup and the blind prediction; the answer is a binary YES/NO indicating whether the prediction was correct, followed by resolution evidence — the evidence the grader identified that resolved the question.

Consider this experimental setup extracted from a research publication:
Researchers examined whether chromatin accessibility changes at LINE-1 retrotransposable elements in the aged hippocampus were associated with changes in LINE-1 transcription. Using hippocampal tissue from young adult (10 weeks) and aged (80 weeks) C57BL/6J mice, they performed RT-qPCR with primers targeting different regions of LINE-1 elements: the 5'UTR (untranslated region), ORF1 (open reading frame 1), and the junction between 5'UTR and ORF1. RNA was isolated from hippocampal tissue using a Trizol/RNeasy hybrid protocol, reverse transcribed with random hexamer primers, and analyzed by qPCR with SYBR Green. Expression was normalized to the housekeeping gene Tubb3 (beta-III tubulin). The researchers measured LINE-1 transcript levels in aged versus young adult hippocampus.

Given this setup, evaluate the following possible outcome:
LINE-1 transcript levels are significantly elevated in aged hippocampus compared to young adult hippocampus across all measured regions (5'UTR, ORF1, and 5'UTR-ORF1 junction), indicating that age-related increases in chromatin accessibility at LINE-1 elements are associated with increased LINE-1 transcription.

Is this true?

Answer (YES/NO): YES